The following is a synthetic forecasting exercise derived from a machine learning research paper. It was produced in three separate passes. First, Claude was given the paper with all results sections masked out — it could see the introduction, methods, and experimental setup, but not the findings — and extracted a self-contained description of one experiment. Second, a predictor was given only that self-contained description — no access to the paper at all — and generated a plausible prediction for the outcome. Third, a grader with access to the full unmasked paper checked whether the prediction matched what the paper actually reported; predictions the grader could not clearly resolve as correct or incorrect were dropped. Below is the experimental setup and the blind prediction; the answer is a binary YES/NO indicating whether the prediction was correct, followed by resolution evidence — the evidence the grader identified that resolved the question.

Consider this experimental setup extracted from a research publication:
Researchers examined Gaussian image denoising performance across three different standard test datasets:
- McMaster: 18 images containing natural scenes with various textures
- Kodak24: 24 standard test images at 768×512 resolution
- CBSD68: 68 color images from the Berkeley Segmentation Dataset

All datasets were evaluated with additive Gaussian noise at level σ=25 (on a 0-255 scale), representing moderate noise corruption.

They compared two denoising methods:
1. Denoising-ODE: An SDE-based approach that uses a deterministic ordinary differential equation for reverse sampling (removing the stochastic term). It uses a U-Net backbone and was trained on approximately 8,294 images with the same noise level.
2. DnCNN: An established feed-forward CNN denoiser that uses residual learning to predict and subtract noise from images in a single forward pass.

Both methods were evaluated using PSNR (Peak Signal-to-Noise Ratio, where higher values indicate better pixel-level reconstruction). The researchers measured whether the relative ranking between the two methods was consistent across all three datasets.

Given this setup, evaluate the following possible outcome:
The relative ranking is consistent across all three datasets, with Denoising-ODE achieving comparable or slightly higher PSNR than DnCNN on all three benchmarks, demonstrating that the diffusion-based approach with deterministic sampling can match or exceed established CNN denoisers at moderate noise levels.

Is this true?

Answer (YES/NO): NO